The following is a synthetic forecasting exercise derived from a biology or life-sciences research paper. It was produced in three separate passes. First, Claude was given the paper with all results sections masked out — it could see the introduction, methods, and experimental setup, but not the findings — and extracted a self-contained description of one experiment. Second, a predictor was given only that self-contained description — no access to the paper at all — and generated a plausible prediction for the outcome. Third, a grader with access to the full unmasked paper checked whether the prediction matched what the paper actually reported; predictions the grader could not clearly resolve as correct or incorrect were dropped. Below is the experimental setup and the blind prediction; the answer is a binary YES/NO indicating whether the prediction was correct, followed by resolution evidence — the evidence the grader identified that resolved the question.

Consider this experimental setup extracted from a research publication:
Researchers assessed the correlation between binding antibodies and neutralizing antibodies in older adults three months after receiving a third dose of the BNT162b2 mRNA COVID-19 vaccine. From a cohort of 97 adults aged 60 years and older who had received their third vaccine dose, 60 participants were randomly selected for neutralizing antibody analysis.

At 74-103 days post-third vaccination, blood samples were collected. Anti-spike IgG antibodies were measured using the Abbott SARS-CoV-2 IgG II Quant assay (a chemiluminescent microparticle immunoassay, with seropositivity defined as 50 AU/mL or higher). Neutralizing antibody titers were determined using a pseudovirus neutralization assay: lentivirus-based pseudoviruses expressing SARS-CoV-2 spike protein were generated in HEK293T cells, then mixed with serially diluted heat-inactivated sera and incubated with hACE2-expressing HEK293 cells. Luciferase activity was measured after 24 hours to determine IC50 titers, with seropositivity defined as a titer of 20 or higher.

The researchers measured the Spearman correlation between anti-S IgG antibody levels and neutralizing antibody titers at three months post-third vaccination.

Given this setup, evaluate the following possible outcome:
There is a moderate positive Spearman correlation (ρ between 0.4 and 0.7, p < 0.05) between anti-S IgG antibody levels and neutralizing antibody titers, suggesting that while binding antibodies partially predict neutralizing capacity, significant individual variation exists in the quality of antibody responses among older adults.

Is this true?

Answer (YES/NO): YES